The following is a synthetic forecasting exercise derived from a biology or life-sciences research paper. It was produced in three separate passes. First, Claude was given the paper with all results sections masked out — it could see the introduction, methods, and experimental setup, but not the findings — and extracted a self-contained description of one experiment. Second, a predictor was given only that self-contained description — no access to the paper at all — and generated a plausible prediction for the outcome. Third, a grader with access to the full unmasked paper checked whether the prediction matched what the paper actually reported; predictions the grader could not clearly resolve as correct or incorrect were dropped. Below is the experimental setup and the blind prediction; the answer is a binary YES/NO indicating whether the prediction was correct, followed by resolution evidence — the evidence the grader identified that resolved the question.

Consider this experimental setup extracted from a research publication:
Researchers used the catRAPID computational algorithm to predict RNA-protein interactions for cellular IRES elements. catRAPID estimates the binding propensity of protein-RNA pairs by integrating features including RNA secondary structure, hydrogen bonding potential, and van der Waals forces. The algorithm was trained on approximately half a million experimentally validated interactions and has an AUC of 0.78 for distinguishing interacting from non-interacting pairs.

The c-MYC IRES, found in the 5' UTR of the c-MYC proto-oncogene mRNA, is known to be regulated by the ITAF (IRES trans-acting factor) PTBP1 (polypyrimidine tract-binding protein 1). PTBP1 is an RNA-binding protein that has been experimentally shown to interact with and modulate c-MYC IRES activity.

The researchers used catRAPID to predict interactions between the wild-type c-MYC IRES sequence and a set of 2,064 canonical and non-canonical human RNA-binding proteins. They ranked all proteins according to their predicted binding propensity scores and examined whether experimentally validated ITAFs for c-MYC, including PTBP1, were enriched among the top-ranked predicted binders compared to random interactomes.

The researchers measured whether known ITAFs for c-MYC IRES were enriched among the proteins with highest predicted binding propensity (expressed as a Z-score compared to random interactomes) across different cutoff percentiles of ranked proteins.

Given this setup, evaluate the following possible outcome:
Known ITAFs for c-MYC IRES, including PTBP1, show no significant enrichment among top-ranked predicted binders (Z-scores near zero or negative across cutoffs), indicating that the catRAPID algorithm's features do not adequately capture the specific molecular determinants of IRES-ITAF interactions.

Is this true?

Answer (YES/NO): NO